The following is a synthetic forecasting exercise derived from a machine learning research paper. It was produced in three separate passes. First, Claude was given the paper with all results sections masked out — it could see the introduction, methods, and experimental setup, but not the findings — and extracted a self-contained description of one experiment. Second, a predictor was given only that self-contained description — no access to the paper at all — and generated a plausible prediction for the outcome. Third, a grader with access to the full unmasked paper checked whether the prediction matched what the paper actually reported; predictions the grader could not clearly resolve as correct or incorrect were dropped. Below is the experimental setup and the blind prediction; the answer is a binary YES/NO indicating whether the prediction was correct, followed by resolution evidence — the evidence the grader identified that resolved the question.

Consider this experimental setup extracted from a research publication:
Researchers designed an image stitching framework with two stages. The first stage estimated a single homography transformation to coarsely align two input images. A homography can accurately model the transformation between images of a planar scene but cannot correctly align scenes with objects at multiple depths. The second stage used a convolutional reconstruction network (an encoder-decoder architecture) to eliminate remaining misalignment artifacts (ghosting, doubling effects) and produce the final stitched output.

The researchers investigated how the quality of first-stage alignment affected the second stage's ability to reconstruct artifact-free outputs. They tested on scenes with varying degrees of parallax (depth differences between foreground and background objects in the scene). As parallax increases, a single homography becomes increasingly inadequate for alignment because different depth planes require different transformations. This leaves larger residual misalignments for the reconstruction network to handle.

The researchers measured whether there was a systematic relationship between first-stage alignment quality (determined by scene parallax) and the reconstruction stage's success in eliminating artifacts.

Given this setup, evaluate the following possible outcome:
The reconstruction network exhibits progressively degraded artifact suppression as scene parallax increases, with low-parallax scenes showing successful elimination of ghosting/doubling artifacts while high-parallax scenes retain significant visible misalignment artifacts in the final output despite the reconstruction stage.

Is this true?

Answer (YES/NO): YES